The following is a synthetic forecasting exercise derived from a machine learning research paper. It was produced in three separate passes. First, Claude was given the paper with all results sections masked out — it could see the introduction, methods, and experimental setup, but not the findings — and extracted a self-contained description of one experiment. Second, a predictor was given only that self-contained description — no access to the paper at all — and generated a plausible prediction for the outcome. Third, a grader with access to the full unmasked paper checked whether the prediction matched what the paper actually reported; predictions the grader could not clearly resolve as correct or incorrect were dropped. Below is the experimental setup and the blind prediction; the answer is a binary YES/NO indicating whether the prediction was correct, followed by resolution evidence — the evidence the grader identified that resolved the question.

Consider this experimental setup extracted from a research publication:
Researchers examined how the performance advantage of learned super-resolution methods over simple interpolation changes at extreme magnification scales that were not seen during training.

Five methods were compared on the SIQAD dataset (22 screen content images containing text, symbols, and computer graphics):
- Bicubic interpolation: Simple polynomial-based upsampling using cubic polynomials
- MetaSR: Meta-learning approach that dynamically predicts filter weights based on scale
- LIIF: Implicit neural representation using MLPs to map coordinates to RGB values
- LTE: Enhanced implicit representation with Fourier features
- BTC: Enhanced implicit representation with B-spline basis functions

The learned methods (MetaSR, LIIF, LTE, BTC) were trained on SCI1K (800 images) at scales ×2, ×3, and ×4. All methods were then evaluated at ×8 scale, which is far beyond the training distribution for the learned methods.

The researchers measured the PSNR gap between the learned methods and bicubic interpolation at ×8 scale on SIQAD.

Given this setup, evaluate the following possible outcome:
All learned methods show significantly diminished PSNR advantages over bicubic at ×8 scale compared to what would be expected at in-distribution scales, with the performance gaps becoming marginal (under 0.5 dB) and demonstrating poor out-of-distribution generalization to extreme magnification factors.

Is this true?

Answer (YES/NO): NO